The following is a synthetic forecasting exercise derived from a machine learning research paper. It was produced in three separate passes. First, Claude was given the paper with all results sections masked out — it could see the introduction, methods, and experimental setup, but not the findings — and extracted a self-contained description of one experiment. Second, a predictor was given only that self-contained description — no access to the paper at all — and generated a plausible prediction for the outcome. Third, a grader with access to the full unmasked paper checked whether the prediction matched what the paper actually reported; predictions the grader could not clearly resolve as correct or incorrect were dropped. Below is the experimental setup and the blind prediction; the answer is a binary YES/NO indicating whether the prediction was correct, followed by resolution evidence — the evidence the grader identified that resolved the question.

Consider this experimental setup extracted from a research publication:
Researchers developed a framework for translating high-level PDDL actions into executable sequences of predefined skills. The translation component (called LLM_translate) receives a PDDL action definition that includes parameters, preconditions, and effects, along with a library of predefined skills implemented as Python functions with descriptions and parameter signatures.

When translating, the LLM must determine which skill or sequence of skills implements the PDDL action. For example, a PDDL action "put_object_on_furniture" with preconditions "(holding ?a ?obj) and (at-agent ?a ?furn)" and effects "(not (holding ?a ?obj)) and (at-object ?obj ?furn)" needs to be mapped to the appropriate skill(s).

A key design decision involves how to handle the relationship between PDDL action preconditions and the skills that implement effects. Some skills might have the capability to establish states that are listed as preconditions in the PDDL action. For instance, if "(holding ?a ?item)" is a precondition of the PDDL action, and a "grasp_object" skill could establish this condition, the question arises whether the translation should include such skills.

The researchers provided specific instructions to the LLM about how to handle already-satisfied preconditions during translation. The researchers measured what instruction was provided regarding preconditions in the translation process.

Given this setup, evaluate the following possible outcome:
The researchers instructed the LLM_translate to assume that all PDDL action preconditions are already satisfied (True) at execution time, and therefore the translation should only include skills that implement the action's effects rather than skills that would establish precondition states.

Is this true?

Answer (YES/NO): YES